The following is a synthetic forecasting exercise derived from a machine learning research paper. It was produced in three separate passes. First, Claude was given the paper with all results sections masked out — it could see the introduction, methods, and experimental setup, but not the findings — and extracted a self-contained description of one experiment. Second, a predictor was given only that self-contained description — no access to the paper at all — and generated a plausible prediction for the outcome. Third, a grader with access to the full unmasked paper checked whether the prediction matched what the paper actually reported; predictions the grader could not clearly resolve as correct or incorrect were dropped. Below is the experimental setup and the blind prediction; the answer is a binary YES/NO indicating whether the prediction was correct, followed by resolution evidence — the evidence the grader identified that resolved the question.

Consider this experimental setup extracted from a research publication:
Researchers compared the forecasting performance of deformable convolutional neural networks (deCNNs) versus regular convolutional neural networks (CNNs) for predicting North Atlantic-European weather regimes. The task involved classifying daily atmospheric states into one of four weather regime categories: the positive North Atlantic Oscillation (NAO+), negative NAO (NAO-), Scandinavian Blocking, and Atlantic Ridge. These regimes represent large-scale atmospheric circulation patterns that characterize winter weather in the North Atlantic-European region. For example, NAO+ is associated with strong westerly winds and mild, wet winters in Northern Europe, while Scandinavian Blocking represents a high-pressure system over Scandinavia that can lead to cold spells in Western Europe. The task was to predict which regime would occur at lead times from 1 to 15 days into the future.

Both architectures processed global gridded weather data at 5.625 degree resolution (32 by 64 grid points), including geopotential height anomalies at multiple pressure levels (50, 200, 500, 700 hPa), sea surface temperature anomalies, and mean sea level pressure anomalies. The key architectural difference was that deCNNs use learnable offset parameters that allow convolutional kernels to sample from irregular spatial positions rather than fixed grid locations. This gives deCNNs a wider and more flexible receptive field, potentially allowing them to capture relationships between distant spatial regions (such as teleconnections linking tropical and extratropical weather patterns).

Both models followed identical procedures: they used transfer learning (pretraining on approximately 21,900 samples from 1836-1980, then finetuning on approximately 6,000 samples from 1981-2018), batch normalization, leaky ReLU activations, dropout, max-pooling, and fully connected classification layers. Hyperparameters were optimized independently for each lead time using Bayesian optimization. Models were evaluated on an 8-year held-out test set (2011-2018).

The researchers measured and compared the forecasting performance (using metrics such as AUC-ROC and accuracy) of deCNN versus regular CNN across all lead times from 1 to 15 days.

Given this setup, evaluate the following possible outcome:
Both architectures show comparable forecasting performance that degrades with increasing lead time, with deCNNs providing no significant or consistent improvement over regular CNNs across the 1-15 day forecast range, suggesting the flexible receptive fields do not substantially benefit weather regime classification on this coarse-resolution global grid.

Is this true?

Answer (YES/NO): NO